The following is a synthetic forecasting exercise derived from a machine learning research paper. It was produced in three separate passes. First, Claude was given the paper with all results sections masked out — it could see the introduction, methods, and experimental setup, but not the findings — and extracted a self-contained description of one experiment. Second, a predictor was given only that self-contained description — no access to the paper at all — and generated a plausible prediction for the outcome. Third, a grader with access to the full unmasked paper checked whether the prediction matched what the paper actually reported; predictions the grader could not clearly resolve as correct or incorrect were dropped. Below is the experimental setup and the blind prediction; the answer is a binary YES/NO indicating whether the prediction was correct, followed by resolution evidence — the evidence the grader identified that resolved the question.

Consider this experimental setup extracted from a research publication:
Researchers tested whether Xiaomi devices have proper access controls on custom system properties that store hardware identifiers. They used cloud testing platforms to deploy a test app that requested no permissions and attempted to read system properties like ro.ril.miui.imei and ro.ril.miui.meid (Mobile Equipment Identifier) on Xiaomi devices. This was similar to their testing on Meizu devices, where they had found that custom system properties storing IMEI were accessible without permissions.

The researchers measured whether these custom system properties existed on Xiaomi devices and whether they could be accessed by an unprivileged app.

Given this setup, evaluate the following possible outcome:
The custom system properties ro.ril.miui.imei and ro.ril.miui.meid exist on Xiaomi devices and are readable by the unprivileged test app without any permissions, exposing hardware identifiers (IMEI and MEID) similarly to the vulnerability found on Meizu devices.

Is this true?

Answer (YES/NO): NO